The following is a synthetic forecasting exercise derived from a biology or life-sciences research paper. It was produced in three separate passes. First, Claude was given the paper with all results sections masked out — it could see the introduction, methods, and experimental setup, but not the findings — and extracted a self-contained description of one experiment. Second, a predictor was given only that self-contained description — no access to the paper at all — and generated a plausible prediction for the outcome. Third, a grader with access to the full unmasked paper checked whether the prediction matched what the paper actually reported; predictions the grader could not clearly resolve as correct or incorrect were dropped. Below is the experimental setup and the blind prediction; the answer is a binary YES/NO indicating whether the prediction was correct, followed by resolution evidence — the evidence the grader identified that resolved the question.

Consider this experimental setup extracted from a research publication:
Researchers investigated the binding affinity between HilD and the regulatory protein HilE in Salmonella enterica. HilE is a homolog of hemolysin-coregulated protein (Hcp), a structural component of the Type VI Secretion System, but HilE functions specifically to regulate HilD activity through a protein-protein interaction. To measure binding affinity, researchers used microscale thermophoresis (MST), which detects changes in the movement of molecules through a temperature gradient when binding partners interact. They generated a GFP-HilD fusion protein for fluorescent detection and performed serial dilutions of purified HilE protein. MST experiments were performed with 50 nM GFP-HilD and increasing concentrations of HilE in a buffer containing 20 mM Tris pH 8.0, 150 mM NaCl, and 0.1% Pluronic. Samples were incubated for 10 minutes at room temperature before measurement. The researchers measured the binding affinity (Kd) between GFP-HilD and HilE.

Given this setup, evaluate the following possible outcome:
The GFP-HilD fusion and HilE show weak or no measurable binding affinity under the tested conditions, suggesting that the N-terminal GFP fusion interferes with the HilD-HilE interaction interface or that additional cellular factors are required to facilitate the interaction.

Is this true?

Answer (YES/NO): NO